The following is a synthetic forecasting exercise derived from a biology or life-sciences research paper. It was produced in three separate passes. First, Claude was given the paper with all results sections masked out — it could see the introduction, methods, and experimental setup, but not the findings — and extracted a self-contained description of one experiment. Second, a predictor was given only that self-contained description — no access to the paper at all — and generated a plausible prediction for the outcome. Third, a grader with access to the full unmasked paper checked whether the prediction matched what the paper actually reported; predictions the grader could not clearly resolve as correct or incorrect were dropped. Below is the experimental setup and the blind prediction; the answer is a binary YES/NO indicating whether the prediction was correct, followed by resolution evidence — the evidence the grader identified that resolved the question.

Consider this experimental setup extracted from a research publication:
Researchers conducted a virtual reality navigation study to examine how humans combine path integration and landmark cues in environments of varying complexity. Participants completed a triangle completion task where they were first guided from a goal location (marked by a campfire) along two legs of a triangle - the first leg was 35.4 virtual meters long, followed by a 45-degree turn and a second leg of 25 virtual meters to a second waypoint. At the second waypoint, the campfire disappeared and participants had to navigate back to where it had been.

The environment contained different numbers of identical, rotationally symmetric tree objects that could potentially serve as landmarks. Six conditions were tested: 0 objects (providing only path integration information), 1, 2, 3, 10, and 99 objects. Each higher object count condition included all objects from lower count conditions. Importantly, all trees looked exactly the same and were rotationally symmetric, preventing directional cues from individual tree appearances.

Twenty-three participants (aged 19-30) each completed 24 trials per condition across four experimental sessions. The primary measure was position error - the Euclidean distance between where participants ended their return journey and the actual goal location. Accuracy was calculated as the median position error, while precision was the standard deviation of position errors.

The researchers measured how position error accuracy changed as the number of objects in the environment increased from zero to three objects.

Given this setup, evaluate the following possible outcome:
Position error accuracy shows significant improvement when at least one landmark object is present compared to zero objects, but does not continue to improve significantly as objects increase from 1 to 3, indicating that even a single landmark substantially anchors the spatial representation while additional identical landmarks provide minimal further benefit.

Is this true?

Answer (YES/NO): NO